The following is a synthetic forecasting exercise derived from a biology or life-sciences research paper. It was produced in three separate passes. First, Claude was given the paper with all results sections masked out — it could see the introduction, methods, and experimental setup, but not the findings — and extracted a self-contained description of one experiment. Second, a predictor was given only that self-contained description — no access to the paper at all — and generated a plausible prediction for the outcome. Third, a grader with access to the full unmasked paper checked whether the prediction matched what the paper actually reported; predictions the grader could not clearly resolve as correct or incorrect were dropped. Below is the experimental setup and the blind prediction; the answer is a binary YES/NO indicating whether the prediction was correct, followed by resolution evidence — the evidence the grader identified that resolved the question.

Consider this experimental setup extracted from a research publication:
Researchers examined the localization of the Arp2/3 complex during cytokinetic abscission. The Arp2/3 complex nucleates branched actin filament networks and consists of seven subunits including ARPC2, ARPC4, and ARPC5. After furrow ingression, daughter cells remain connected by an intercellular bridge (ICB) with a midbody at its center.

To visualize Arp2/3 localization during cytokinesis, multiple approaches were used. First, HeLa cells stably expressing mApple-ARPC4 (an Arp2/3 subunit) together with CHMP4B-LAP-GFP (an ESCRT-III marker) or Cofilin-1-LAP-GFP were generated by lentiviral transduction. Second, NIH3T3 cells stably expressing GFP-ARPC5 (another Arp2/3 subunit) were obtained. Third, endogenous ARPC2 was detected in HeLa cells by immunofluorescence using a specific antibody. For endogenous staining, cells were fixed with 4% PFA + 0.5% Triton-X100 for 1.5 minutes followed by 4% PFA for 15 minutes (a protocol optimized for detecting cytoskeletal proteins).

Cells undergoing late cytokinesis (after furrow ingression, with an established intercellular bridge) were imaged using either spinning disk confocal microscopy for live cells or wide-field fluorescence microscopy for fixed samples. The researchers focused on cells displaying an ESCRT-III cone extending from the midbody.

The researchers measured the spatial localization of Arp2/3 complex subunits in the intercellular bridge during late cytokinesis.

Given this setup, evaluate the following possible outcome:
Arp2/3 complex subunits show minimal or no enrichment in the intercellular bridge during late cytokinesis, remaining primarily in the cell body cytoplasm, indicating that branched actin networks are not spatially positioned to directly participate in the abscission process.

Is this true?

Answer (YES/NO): NO